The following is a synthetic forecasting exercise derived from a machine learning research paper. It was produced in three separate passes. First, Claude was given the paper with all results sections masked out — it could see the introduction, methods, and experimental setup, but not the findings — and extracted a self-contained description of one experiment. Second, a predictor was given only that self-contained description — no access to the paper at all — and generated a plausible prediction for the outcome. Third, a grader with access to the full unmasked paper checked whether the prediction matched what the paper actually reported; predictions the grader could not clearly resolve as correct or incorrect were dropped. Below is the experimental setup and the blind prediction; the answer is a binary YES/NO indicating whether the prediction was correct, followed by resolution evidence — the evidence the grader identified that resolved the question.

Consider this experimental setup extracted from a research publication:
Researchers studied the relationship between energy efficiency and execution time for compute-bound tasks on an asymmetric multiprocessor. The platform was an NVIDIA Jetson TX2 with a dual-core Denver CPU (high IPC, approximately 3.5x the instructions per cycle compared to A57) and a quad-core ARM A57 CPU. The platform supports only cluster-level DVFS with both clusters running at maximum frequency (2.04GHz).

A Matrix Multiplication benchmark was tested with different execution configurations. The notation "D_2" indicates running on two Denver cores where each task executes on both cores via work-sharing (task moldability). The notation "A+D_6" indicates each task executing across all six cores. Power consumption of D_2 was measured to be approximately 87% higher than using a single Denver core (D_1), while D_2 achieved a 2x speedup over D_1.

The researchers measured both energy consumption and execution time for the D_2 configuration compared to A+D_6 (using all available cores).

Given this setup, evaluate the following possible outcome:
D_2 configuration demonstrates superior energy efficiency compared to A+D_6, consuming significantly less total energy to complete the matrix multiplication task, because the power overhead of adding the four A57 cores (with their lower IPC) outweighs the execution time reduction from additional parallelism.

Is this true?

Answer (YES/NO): YES